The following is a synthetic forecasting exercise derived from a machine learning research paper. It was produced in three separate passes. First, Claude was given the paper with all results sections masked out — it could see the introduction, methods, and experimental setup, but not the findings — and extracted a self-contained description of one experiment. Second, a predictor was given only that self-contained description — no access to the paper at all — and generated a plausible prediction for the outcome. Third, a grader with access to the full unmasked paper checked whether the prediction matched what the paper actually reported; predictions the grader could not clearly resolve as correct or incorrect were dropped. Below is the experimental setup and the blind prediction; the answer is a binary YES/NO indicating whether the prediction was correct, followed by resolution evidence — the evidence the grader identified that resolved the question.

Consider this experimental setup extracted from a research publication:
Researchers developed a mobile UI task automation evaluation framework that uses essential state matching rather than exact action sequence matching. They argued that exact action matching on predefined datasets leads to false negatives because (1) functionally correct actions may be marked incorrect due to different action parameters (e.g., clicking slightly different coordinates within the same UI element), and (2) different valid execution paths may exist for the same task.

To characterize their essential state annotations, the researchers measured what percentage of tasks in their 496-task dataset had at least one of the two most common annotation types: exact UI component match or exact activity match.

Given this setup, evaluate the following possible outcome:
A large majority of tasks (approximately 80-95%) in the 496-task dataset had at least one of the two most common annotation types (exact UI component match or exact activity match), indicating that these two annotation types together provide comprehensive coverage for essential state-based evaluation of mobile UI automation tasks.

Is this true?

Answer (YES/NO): YES